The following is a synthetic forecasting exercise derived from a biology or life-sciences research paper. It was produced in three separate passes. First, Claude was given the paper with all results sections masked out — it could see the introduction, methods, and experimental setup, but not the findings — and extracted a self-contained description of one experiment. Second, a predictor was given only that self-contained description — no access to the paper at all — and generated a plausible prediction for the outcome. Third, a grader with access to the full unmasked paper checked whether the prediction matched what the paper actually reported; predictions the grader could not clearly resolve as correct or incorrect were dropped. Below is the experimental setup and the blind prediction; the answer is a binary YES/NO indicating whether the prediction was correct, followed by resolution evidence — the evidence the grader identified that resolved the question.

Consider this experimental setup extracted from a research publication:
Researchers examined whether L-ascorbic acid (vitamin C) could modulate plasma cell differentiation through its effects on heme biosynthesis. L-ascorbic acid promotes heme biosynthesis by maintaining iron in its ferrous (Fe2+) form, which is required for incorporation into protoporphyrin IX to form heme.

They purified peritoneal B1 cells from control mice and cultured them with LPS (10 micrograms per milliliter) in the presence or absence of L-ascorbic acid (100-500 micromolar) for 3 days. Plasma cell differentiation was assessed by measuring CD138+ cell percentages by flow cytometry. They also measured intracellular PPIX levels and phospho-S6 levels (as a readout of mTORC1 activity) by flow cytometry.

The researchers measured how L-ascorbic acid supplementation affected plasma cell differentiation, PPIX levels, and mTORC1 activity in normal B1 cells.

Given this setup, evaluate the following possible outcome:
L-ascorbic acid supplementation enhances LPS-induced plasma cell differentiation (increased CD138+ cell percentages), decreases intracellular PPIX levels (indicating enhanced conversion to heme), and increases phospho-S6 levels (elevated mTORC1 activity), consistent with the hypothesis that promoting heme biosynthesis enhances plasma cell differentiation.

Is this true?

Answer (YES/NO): NO